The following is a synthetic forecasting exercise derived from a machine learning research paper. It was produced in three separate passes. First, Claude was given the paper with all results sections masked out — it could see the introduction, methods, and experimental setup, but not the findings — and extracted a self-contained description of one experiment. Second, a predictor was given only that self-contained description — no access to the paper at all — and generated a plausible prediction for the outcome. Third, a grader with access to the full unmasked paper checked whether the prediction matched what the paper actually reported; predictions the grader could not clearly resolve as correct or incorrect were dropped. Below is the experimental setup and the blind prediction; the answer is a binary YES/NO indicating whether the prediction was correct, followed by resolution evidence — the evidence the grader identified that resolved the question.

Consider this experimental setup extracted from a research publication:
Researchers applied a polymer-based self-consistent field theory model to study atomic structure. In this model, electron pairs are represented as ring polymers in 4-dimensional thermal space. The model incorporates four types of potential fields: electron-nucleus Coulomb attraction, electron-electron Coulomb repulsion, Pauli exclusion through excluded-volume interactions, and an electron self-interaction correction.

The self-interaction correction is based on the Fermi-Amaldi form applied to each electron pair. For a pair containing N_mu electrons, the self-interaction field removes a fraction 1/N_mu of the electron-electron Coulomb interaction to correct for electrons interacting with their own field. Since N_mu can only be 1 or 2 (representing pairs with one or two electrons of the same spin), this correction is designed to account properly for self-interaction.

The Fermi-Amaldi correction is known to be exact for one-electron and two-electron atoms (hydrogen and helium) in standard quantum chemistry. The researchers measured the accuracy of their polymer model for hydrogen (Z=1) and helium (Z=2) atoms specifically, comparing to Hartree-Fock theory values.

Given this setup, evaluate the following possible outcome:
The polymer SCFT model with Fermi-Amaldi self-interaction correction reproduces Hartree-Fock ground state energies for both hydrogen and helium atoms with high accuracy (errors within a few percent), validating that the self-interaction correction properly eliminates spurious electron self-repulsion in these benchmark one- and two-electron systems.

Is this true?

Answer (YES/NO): NO